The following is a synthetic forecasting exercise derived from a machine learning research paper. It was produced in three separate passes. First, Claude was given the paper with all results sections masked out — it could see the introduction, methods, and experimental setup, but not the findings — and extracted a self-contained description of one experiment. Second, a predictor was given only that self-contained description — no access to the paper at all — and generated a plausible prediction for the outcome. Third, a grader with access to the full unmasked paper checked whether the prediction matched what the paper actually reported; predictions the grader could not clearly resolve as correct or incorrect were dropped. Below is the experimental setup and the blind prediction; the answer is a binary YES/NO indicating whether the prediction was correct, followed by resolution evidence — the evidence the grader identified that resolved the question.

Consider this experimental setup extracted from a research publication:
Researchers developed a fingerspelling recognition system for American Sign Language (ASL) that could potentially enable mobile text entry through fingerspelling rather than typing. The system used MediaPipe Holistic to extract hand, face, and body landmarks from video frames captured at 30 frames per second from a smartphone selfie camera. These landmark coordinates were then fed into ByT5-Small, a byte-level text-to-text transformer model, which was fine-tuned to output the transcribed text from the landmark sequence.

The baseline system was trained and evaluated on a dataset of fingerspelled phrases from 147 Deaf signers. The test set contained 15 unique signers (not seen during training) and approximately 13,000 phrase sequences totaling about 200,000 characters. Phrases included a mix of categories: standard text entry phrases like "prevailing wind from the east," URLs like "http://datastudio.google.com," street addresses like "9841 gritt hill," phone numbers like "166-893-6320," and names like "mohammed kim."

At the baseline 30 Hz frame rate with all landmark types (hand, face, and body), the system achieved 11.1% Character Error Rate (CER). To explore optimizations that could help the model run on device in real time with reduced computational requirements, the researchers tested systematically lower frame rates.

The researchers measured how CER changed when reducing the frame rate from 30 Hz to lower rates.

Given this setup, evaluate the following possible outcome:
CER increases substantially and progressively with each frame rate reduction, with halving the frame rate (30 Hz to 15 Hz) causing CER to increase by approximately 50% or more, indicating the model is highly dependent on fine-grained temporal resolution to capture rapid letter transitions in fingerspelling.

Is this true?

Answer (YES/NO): NO